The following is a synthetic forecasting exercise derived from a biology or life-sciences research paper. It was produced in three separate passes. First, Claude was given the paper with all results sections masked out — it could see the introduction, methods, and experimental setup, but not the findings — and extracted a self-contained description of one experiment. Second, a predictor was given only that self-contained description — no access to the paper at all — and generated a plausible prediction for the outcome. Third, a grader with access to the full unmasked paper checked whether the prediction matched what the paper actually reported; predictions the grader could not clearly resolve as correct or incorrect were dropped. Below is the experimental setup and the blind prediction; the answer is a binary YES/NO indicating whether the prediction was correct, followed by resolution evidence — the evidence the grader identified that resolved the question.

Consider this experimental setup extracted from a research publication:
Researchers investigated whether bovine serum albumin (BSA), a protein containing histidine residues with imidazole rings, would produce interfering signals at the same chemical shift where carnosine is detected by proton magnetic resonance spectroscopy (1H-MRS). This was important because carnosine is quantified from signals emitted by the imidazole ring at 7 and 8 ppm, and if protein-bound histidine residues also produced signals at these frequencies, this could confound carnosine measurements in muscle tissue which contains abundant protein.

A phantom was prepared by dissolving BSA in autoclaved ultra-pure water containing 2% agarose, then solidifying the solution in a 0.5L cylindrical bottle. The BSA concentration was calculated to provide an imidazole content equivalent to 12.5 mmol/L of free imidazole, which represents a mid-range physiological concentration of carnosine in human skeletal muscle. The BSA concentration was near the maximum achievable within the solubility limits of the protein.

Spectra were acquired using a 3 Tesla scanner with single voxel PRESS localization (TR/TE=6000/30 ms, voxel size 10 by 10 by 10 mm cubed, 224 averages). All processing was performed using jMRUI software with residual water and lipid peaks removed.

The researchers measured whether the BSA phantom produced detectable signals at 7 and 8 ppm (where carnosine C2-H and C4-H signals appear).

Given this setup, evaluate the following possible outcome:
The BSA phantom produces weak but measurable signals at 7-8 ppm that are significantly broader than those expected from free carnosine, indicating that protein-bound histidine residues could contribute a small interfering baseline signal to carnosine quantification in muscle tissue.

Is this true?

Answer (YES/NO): NO